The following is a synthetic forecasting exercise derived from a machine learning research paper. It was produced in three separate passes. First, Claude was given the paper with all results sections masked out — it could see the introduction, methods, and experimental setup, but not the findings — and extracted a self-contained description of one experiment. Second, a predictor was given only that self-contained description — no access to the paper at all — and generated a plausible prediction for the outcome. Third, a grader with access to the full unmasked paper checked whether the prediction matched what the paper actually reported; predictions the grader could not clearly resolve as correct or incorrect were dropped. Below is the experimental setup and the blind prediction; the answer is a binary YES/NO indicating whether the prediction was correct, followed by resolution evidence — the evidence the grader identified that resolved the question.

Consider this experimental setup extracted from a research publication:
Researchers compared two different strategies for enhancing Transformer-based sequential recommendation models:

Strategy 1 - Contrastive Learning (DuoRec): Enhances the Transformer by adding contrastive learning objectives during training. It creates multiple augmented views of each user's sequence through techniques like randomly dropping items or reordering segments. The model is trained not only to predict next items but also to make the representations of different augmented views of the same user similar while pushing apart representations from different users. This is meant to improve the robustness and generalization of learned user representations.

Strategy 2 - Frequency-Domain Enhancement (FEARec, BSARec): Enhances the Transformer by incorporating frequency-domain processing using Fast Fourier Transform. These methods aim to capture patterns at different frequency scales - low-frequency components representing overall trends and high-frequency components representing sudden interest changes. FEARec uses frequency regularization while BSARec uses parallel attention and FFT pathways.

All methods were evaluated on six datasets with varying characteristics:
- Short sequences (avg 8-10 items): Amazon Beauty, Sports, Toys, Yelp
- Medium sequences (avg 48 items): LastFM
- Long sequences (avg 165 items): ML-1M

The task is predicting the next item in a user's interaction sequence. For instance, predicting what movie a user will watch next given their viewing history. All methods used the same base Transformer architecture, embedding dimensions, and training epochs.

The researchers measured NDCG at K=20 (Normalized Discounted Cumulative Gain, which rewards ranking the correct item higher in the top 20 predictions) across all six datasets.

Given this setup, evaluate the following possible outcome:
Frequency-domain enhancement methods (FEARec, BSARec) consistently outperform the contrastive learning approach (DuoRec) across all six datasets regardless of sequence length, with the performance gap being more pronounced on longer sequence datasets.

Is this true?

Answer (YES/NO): NO